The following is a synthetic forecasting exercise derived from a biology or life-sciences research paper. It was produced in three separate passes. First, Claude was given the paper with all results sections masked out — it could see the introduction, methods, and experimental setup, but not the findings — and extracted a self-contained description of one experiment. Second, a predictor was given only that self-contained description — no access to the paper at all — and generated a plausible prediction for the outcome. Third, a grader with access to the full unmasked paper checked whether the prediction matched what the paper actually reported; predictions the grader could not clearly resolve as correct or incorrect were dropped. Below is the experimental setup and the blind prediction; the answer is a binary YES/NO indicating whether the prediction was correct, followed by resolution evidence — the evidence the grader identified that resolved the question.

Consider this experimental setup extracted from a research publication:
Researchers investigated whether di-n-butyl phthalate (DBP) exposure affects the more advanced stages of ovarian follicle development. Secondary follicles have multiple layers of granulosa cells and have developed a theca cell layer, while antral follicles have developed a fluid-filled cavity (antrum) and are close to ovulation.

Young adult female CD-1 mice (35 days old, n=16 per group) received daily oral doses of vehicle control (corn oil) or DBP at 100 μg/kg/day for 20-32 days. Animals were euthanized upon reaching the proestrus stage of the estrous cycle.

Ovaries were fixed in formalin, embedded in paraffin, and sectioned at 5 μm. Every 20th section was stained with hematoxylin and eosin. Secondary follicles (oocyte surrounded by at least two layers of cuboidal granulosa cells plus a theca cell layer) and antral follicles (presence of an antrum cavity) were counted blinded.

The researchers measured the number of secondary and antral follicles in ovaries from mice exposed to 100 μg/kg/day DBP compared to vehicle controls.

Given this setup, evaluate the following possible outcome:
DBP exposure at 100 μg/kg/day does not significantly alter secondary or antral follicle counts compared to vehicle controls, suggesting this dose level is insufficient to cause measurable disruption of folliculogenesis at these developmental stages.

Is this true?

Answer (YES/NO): YES